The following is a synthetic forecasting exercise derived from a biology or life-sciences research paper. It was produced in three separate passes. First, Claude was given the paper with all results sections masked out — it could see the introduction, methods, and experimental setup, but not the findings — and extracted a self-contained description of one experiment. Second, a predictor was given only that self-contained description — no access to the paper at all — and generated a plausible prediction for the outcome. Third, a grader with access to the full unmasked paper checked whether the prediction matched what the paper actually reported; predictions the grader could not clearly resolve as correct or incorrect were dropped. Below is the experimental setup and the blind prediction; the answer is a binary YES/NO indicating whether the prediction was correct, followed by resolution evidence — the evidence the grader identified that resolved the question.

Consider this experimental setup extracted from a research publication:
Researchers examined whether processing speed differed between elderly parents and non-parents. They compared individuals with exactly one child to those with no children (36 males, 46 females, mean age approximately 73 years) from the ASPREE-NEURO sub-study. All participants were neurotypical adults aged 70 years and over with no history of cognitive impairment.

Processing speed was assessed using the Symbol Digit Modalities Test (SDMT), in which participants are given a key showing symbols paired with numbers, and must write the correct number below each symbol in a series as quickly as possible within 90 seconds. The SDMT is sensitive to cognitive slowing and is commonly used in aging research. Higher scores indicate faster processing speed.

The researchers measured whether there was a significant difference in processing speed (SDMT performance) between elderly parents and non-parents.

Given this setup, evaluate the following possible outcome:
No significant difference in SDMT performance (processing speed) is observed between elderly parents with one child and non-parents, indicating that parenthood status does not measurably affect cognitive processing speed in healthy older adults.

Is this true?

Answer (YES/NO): YES